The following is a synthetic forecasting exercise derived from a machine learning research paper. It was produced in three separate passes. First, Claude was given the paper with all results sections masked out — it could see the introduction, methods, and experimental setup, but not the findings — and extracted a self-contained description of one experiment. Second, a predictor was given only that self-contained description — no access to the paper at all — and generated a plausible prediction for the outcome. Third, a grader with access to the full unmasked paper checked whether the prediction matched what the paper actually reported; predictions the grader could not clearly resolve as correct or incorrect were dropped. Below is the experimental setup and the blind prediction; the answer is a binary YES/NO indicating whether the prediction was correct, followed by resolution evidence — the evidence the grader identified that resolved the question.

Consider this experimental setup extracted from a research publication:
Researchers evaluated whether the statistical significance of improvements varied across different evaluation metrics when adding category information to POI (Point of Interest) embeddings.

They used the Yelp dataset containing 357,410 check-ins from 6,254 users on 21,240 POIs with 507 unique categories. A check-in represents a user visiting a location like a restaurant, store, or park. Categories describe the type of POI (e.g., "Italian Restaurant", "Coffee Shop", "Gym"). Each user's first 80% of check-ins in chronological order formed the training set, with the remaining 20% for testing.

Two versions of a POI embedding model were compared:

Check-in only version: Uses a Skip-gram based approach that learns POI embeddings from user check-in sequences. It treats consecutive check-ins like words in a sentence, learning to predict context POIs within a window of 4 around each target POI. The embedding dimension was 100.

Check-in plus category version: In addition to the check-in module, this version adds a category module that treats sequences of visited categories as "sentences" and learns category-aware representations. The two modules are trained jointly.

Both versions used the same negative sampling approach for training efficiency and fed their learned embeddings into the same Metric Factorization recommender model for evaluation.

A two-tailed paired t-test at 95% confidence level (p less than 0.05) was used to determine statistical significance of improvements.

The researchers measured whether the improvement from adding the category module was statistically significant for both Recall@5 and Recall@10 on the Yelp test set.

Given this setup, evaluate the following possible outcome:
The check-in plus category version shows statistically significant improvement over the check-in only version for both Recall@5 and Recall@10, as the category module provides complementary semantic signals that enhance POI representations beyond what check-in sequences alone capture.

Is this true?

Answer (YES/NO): NO